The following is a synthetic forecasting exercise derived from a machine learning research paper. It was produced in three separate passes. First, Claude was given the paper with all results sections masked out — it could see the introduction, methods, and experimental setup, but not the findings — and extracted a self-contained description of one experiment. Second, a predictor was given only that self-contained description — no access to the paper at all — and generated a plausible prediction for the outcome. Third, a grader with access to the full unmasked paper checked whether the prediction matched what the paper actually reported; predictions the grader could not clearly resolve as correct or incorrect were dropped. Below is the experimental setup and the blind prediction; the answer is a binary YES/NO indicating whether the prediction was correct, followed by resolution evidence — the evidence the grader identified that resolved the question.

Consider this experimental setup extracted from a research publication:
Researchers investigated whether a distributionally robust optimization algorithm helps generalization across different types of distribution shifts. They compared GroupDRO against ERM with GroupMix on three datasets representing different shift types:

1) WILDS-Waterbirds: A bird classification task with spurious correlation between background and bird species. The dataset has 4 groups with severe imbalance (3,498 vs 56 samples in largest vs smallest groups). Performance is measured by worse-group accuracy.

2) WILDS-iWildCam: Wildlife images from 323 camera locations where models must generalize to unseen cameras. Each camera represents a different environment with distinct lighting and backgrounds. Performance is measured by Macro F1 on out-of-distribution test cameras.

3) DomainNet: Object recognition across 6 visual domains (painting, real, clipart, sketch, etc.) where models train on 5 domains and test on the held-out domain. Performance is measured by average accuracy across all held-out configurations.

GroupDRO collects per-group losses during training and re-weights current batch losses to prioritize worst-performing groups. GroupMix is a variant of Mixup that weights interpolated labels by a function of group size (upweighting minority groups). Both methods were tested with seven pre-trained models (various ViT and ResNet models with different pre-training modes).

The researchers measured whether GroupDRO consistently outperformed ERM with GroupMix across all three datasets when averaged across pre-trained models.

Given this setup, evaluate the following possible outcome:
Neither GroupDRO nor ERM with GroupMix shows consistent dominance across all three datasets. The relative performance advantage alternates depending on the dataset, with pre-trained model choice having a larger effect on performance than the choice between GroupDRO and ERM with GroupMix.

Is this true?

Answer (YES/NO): NO